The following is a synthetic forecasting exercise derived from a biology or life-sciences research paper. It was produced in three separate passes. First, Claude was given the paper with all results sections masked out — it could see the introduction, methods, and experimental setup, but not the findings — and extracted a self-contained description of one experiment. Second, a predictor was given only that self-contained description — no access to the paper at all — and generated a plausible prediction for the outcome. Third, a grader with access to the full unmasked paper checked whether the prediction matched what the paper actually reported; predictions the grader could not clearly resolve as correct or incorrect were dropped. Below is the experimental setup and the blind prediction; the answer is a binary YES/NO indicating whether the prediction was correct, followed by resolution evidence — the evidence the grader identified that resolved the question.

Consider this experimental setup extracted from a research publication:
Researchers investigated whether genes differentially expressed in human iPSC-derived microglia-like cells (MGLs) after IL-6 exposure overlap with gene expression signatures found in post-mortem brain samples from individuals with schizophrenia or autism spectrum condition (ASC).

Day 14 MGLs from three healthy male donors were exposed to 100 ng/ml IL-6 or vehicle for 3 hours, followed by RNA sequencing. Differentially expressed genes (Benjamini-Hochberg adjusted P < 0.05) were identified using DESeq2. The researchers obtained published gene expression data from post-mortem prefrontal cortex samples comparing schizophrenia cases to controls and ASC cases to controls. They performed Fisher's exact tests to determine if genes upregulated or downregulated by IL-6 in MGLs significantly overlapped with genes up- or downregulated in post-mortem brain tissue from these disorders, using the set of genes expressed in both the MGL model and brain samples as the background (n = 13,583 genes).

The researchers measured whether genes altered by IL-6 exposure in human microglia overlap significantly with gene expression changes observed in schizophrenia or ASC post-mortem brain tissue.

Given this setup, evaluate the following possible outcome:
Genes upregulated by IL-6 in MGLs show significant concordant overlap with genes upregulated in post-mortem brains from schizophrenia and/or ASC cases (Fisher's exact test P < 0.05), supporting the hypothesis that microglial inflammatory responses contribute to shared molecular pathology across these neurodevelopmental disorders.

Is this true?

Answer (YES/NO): YES